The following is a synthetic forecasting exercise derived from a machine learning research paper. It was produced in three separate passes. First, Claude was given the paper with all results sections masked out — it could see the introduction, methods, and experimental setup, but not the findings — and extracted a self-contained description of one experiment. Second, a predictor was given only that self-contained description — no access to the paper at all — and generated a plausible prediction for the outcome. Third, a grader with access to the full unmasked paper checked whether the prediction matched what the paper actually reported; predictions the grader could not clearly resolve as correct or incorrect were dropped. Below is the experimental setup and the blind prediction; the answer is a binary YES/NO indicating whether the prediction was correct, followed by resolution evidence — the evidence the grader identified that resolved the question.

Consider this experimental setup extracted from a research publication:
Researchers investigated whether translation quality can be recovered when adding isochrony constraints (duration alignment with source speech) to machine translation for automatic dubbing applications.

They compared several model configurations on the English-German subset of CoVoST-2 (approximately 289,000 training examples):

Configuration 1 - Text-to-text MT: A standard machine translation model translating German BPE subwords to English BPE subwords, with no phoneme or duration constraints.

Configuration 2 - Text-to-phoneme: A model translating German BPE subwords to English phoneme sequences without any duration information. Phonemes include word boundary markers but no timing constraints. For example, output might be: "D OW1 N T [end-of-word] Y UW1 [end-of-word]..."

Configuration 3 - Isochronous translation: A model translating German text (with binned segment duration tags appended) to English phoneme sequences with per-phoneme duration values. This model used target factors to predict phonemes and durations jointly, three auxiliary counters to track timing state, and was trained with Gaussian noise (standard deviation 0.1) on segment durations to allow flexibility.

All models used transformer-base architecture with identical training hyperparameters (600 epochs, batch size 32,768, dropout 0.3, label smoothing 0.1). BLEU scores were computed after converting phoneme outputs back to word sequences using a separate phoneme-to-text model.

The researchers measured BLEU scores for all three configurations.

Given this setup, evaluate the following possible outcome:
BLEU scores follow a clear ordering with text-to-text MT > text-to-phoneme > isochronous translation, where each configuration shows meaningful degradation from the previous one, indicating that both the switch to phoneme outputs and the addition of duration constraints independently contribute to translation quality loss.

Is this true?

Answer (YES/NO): NO